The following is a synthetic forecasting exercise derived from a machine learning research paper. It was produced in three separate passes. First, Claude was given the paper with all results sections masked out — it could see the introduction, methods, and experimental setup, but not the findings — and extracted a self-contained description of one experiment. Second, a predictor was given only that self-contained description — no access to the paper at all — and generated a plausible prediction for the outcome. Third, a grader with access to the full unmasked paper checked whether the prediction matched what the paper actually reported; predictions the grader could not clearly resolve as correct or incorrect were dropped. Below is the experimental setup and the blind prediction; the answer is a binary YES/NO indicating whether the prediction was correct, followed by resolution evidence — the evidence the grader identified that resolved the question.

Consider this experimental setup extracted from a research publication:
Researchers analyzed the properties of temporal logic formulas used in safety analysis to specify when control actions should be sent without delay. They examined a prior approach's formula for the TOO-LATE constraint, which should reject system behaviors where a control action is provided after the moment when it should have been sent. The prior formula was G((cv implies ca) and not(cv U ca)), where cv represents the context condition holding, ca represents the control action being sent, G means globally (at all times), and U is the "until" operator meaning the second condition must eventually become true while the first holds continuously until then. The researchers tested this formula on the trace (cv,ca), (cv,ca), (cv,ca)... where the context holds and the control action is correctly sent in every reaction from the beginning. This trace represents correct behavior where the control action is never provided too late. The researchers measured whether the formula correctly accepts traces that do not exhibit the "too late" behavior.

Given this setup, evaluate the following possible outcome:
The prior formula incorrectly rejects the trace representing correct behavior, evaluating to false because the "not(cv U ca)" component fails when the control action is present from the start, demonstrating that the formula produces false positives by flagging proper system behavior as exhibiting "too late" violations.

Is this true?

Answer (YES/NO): YES